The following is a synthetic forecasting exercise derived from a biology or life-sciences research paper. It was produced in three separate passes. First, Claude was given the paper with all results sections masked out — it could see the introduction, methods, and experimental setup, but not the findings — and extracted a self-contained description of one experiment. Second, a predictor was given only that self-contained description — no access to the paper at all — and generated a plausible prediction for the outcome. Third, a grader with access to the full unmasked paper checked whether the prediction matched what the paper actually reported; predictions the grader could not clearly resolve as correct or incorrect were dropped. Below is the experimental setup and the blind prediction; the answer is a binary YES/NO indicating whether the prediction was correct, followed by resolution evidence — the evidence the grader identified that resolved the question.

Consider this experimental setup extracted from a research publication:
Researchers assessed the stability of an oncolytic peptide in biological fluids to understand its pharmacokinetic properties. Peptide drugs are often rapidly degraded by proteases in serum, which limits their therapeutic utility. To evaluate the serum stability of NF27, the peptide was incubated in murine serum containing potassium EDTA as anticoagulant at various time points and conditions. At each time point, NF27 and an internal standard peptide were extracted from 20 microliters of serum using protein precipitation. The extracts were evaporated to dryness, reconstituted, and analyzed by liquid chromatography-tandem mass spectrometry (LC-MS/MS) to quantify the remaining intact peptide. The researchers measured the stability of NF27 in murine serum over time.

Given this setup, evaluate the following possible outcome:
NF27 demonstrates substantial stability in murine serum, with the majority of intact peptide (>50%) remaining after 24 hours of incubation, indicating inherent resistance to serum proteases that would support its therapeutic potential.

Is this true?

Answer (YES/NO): NO